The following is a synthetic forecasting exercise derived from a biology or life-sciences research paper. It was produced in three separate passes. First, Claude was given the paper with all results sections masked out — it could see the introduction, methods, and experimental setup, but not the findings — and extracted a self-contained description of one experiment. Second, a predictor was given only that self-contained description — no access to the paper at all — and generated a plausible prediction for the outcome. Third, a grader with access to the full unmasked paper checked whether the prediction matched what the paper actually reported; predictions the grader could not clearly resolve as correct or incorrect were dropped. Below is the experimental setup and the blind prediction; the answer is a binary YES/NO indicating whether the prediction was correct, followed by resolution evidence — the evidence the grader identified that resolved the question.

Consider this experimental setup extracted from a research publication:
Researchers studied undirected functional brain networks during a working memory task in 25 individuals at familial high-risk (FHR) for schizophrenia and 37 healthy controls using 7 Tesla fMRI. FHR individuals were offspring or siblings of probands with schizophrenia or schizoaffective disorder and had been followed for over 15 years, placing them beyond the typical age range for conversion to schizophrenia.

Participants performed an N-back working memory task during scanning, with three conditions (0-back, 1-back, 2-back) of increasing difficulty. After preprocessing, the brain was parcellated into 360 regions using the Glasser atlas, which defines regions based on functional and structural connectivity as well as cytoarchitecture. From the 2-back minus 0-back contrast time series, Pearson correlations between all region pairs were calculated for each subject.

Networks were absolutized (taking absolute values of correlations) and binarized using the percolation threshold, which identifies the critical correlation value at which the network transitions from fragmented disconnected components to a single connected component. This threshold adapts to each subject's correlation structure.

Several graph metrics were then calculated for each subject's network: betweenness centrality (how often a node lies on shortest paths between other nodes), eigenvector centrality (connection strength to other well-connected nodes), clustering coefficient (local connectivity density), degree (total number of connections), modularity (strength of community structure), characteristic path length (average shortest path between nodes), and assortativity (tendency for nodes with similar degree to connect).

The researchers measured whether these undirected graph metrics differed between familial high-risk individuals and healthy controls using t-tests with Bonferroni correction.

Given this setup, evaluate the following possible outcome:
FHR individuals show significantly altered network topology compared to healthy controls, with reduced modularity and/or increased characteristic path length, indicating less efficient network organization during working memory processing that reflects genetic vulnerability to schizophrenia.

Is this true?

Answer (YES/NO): NO